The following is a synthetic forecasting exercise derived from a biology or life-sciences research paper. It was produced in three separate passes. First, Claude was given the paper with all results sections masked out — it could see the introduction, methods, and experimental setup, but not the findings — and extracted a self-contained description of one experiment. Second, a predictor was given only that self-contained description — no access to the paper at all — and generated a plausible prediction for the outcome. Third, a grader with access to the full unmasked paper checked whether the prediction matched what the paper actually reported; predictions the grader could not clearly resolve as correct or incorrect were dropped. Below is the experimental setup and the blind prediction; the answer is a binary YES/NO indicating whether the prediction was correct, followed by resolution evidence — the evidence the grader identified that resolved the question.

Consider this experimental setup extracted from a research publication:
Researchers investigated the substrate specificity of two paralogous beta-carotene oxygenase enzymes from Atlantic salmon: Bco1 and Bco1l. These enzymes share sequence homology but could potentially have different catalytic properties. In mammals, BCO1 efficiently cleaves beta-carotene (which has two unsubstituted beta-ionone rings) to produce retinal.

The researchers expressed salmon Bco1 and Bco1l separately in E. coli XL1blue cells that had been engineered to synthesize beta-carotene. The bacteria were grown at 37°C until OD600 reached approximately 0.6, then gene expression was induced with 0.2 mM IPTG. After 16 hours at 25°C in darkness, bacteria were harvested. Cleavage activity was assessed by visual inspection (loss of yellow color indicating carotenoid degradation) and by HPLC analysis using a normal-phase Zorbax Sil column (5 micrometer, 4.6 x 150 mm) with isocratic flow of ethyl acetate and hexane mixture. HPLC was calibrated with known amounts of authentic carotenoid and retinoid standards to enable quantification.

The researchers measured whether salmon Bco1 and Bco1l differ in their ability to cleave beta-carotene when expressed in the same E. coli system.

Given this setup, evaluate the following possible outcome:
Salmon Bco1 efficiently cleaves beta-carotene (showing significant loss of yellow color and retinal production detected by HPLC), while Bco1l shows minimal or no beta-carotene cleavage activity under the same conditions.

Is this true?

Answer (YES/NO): NO